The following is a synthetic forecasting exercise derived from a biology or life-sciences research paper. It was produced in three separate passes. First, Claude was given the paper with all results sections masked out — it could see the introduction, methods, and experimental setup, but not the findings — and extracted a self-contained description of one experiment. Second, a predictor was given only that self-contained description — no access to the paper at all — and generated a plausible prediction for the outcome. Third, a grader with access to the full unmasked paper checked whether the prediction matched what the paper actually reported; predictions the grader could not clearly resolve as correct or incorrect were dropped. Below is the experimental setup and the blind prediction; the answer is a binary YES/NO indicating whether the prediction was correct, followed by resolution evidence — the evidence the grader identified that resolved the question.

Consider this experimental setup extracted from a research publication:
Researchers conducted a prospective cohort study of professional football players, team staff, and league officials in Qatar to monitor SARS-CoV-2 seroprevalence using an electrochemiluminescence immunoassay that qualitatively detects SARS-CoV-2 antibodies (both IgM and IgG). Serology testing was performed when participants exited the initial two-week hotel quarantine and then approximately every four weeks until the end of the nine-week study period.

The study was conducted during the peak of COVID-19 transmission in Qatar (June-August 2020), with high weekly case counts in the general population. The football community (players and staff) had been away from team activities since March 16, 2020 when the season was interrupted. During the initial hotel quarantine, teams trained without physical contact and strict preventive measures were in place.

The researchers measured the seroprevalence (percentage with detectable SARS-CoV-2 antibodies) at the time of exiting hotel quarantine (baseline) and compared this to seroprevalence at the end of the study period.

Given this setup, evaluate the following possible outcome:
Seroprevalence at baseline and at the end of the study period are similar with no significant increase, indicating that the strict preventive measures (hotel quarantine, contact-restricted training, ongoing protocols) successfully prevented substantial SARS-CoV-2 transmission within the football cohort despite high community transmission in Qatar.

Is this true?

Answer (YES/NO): NO